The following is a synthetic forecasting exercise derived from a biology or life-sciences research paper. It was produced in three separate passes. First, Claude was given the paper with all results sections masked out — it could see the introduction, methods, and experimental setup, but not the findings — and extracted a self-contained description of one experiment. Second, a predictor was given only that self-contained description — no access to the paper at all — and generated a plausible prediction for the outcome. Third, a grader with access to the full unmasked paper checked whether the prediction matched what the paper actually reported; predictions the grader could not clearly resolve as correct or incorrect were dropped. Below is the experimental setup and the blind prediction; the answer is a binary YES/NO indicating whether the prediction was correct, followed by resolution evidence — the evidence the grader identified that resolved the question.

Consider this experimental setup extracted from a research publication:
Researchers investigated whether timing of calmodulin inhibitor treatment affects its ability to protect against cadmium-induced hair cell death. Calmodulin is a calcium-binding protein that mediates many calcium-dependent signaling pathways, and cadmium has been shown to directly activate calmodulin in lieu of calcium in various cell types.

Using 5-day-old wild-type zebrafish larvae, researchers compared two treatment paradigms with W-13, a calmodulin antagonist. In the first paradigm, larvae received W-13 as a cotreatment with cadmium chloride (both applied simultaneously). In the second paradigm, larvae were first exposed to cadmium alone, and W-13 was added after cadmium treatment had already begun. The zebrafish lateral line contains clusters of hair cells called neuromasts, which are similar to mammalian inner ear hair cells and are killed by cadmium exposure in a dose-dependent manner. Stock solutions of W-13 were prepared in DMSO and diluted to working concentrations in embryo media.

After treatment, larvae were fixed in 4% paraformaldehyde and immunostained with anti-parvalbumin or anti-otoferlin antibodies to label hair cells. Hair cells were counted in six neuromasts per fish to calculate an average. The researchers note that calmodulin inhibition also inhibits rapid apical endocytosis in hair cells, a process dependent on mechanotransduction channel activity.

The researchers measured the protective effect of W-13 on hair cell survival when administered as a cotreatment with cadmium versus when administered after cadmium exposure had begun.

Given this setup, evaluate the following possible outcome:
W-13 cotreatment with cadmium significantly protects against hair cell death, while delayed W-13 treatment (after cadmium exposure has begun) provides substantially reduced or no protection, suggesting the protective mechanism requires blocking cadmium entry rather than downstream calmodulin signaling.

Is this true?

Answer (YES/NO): YES